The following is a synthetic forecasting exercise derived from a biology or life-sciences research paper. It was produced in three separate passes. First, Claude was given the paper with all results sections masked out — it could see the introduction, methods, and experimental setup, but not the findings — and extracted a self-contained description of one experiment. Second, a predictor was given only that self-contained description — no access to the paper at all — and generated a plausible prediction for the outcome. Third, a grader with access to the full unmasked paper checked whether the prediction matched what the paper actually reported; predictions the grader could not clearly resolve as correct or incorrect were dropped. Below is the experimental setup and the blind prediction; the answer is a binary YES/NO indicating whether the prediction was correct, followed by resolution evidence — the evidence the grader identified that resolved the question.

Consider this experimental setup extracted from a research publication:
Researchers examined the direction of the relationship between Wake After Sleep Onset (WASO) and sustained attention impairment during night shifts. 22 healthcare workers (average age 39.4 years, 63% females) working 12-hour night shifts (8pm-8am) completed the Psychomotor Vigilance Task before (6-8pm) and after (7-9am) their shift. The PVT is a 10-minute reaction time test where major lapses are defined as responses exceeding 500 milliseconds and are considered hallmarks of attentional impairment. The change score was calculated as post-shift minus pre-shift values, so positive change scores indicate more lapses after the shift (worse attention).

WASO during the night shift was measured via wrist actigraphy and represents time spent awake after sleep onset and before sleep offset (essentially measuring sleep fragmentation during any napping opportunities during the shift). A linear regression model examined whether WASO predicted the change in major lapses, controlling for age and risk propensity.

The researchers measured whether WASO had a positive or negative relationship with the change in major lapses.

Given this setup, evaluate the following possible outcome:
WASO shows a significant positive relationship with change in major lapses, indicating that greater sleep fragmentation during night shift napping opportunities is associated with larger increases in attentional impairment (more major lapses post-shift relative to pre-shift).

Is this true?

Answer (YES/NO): NO